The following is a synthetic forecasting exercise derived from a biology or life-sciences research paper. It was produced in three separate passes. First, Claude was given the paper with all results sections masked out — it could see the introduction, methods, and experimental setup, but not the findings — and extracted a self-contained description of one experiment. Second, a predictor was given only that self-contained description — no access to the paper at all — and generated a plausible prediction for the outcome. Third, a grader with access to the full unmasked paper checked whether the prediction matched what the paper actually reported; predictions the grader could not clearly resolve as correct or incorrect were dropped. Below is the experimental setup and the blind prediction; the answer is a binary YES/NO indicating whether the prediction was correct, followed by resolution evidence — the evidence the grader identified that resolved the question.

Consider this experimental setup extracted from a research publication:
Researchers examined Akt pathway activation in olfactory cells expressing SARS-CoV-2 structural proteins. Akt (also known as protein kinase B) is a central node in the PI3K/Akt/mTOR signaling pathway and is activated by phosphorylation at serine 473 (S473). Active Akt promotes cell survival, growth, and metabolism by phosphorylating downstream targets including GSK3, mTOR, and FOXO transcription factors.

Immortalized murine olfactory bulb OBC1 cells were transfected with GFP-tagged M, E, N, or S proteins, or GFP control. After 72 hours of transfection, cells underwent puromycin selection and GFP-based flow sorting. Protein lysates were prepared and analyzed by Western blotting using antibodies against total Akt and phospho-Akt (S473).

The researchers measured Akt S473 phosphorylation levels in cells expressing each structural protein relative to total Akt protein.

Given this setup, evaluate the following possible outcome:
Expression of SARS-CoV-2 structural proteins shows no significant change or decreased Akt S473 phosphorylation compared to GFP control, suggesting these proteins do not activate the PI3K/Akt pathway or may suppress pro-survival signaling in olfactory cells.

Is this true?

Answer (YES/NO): YES